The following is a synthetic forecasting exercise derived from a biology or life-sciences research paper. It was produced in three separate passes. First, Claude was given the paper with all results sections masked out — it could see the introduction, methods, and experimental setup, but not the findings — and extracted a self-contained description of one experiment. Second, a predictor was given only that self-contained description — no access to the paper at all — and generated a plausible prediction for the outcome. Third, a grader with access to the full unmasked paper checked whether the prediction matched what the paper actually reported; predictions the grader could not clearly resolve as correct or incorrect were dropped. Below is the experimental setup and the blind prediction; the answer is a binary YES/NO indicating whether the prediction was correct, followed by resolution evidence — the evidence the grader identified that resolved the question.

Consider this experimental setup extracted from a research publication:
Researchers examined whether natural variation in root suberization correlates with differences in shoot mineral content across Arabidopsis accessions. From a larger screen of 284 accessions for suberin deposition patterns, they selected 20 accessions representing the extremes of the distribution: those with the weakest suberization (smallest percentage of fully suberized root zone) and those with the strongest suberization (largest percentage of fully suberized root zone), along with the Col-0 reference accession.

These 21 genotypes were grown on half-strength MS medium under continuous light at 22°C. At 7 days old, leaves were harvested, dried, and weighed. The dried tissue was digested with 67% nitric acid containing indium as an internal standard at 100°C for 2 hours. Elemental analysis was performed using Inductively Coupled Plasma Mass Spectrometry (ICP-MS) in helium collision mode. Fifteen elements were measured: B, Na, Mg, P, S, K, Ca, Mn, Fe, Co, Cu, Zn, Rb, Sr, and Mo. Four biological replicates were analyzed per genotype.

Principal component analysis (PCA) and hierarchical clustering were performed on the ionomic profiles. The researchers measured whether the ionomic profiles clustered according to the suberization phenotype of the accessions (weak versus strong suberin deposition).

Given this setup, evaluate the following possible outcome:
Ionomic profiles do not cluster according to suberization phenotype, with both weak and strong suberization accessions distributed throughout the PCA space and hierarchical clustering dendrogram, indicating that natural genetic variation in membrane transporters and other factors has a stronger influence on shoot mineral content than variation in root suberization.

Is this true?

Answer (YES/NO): NO